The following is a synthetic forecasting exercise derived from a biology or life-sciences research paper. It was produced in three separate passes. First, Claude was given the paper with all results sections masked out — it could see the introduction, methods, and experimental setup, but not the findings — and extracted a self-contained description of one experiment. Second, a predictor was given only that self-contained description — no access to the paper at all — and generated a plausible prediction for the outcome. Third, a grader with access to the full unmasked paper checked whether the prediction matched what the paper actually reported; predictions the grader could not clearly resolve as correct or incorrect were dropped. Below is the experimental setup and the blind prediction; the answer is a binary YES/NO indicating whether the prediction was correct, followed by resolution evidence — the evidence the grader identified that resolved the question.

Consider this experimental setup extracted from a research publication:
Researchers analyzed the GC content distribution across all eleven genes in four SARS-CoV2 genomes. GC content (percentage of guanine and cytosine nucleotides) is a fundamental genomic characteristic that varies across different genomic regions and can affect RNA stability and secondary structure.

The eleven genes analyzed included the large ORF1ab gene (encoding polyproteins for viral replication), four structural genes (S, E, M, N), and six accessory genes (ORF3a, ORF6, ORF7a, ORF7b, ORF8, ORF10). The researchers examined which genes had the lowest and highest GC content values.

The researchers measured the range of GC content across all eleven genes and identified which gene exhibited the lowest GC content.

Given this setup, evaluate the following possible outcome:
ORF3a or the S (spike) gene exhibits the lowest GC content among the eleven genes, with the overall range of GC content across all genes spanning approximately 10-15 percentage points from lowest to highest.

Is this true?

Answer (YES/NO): NO